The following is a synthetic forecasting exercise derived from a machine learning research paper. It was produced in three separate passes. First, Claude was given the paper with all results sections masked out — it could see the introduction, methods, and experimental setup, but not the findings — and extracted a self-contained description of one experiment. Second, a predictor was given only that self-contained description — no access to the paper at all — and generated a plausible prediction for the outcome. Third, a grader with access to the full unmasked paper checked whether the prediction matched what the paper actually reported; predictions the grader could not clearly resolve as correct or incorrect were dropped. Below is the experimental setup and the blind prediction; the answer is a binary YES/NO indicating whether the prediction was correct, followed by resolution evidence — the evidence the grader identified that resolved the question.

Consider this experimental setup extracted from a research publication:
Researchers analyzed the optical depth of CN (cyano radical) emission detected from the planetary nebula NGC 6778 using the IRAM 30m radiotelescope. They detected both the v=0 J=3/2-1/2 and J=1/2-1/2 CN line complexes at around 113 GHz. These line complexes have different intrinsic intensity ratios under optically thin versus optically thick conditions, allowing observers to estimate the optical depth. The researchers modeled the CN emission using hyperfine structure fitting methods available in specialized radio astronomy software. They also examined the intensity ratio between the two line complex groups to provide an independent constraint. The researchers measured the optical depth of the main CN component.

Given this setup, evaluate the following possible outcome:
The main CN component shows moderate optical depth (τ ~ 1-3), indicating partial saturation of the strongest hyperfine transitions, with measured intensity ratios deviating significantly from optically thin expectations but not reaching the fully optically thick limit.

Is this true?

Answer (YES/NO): NO